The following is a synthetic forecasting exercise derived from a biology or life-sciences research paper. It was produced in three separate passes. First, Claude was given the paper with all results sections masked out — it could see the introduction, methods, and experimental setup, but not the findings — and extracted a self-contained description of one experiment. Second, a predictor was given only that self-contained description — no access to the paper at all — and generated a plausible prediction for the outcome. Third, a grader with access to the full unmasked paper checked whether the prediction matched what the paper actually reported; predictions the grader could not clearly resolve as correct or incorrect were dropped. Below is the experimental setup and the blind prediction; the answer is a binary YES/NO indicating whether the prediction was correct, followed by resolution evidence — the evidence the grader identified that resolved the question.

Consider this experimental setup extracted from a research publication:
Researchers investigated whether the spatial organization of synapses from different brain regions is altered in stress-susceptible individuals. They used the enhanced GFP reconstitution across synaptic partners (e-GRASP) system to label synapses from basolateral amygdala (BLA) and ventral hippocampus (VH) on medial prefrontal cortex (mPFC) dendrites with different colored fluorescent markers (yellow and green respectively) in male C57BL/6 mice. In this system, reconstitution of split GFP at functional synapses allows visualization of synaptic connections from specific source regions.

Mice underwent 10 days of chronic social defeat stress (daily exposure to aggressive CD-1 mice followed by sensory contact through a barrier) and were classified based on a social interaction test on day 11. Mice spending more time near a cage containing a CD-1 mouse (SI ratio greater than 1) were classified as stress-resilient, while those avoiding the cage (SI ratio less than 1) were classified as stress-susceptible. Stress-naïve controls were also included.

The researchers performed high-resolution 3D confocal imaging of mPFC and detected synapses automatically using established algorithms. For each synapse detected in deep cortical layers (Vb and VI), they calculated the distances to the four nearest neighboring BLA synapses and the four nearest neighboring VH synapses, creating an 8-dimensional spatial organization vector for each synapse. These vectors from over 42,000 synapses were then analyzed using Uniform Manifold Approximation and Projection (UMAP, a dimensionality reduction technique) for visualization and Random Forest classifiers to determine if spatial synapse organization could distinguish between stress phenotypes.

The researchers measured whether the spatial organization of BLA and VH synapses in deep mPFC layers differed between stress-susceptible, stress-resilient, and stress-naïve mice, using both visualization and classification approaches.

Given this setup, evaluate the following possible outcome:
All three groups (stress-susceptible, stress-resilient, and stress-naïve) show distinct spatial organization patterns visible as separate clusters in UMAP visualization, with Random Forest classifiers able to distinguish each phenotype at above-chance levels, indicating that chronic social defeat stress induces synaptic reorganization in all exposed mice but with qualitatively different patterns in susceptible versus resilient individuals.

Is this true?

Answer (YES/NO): NO